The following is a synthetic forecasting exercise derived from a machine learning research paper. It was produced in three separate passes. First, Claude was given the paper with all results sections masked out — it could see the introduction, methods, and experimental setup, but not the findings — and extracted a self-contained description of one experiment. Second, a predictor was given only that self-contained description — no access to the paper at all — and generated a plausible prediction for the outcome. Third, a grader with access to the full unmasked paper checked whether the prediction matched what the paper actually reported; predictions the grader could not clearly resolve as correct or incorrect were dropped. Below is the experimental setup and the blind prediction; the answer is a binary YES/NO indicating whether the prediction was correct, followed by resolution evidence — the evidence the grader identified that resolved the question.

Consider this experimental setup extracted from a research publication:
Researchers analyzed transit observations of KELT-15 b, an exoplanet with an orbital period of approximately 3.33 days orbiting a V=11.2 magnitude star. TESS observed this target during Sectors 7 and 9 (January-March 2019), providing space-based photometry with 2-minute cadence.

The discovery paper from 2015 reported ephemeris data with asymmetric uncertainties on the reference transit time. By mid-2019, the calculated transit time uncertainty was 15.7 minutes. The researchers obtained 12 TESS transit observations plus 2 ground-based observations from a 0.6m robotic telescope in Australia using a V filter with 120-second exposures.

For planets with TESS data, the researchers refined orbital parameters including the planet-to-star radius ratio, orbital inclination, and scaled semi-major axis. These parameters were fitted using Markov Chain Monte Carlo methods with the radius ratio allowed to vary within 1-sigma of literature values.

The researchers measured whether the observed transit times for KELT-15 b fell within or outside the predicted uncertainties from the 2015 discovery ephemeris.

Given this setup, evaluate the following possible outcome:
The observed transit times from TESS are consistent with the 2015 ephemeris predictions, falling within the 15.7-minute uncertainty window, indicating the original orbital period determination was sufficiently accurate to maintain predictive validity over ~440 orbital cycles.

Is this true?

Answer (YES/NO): NO